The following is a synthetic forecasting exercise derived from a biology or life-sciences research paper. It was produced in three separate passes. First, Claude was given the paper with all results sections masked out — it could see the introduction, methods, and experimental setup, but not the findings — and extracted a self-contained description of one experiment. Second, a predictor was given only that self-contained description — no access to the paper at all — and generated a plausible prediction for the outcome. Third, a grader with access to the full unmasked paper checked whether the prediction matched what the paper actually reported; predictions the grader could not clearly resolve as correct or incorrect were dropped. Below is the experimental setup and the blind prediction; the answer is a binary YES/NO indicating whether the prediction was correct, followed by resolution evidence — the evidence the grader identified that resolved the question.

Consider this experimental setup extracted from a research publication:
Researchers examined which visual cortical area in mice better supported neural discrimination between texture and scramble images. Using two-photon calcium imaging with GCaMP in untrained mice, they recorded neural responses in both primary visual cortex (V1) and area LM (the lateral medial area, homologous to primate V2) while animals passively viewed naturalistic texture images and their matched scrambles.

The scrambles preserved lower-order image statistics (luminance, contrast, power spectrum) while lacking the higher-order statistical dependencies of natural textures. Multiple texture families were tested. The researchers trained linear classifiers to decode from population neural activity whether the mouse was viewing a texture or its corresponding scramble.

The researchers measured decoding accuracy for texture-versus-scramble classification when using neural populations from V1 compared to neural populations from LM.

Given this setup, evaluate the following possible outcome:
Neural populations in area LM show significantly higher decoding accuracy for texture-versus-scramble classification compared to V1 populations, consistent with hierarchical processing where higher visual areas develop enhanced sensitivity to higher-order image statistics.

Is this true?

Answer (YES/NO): YES